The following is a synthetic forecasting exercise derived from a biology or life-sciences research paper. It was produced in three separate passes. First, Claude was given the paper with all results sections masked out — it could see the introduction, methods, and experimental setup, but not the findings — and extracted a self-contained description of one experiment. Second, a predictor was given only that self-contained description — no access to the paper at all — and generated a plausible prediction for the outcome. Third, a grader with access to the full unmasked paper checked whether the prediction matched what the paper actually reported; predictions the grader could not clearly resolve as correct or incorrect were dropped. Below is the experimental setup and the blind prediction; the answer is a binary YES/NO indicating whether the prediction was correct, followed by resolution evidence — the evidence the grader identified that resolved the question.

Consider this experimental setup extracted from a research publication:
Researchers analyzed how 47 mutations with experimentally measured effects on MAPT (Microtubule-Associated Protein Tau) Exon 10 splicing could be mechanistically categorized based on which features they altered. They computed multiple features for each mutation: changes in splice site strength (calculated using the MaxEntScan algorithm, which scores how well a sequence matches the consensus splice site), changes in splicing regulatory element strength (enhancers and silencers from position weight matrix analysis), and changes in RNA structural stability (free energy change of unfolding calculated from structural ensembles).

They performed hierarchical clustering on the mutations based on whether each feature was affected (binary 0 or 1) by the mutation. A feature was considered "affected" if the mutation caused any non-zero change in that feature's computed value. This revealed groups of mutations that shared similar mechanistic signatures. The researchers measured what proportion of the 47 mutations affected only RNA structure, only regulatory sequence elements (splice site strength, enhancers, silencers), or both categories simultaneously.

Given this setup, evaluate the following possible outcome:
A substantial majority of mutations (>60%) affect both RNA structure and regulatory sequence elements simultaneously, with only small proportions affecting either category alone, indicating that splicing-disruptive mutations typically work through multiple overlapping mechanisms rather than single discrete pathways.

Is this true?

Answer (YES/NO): YES